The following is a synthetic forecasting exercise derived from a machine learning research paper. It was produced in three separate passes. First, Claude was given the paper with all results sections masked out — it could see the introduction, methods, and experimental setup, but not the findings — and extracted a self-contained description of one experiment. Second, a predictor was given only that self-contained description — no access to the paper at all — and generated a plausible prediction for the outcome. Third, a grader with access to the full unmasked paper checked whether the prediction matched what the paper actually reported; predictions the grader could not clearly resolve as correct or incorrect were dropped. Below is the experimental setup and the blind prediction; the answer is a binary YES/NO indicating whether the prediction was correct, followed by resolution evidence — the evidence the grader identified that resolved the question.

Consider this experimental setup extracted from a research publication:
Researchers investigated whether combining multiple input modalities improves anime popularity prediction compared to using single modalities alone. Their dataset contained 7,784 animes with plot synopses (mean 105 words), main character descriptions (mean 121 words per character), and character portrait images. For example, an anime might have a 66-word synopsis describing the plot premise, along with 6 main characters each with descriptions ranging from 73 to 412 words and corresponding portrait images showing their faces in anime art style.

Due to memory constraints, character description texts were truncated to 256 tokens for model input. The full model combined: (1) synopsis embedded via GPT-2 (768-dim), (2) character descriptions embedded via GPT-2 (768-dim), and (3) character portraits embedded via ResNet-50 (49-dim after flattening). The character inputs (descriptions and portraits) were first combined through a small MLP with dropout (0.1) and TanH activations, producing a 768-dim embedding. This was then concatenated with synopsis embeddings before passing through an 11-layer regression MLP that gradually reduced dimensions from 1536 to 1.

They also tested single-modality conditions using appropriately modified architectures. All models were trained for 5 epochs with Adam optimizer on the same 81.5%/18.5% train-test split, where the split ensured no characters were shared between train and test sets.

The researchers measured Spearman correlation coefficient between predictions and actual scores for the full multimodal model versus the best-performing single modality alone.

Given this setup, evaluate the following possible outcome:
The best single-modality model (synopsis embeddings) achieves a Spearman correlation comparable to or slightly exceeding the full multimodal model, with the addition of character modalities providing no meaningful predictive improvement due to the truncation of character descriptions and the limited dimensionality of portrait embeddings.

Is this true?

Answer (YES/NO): NO